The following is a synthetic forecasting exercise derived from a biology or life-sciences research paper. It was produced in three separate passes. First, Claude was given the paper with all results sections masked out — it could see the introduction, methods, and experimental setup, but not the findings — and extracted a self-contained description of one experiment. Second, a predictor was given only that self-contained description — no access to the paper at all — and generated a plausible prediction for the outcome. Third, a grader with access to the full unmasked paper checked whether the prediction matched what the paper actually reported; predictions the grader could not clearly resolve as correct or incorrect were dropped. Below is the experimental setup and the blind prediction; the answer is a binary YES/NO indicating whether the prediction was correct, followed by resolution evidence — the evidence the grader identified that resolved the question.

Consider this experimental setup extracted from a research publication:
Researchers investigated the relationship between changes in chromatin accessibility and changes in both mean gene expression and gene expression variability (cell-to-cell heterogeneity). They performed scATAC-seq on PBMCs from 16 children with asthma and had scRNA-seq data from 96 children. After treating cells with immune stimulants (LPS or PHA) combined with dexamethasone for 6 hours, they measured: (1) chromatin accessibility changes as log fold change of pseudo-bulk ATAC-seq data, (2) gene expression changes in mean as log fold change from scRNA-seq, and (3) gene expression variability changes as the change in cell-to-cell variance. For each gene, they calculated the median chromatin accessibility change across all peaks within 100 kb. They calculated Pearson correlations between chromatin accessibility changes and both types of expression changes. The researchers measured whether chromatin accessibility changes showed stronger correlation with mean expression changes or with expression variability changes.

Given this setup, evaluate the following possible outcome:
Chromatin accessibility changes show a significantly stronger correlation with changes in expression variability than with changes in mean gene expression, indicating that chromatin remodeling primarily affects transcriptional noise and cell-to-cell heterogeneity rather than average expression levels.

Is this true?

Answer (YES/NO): NO